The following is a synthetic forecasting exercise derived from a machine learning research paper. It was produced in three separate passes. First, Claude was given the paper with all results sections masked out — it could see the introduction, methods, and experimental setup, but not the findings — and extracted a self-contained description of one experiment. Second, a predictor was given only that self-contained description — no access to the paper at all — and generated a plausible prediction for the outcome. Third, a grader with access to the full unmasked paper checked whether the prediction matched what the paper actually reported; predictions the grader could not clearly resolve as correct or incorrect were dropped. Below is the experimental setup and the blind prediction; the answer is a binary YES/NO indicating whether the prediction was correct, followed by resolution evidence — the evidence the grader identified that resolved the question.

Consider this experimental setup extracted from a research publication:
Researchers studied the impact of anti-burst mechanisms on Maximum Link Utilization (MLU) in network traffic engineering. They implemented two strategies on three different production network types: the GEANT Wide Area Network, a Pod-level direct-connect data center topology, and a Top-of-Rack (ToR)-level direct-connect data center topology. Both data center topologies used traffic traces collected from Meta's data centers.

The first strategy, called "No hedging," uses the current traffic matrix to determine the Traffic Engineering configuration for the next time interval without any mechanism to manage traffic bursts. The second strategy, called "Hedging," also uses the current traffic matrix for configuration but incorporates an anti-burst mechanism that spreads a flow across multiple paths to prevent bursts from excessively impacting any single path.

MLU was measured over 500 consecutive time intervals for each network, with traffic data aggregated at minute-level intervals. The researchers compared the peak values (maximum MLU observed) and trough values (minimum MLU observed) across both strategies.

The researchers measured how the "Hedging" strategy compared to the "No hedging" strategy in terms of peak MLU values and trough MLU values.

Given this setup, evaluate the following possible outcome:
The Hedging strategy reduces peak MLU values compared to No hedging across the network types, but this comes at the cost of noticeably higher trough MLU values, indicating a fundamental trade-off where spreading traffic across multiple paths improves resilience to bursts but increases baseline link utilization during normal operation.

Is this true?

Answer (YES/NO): YES